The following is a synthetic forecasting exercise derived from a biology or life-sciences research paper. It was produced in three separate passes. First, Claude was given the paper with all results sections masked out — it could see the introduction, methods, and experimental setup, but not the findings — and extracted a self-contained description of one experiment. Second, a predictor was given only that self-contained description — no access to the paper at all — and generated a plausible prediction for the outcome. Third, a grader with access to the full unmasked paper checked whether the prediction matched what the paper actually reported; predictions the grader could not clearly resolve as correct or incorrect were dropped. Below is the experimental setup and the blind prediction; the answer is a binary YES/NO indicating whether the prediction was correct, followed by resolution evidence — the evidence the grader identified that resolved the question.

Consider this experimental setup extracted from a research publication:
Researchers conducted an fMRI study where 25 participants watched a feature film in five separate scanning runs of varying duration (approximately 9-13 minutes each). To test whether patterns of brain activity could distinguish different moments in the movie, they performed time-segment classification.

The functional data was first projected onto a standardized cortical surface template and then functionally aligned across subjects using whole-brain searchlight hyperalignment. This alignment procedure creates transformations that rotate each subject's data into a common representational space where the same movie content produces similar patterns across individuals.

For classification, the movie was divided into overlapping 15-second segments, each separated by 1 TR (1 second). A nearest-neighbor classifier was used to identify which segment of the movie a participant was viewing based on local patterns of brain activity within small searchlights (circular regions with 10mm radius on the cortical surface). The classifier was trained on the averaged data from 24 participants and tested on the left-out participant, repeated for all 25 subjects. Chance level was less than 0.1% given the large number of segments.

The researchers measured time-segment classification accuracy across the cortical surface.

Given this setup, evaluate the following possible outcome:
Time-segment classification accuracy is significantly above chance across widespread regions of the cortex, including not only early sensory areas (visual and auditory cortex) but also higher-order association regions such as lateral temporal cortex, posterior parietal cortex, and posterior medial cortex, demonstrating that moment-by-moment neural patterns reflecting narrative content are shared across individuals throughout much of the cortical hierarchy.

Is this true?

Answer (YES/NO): YES